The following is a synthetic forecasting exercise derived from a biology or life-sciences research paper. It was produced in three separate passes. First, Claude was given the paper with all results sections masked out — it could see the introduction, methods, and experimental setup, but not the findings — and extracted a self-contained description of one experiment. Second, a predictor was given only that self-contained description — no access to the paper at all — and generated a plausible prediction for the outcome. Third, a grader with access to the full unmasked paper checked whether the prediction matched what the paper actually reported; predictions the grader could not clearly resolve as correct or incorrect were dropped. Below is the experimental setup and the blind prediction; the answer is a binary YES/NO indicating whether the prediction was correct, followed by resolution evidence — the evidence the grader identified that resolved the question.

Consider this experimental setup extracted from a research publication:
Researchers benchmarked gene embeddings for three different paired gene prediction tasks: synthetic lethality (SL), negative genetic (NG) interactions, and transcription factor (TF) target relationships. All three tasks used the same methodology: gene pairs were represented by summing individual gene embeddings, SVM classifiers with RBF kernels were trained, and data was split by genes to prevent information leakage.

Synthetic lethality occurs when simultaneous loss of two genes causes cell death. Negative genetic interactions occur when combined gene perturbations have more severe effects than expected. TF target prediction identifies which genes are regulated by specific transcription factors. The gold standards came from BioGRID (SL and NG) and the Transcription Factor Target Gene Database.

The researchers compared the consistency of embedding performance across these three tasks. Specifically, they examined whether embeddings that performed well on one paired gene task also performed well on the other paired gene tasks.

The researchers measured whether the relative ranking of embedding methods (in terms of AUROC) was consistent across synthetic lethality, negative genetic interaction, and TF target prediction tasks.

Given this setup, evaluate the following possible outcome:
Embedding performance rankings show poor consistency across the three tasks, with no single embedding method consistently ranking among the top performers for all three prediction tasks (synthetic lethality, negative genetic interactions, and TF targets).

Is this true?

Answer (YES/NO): NO